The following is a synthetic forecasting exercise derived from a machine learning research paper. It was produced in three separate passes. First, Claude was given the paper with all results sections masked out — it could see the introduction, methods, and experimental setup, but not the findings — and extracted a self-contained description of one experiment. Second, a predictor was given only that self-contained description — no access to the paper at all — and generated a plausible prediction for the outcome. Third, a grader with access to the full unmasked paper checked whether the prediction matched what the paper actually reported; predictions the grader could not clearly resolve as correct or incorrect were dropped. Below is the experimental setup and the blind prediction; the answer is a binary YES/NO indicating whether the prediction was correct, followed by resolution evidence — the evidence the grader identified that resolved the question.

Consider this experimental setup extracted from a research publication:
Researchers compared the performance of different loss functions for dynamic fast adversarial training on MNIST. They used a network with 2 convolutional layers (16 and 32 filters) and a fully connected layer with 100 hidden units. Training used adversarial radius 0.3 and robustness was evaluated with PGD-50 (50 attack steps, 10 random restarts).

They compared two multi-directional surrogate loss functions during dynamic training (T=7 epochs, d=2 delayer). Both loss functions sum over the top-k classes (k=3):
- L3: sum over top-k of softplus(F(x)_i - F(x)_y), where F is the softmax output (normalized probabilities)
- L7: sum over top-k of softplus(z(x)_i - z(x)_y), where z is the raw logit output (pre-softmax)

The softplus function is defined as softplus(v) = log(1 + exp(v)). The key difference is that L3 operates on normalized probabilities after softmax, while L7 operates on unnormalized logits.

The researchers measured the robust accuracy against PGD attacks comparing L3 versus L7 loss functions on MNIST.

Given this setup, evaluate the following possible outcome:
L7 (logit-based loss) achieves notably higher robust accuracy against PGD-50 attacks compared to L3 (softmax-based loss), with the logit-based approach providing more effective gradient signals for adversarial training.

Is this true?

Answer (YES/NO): NO